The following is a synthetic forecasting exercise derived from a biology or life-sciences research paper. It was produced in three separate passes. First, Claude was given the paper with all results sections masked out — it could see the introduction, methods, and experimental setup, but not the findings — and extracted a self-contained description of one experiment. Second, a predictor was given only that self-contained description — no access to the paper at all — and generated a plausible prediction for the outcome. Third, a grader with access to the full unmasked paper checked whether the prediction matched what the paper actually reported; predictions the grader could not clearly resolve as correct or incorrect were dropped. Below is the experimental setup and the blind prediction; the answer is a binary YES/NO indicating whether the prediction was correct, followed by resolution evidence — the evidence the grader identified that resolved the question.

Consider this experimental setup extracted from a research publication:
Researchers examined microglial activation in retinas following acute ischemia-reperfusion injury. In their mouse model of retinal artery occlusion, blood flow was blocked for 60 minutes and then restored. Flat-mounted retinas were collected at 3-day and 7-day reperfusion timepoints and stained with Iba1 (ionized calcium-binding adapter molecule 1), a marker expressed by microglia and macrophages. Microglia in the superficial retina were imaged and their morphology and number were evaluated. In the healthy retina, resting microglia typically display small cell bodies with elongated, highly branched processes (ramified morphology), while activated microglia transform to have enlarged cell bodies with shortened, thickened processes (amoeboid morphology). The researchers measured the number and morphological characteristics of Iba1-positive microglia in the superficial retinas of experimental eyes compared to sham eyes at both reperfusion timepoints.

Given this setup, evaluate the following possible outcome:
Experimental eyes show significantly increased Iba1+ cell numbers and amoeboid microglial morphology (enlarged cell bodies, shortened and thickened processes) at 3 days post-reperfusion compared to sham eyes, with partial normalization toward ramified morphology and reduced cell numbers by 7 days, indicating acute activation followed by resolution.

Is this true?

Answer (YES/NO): NO